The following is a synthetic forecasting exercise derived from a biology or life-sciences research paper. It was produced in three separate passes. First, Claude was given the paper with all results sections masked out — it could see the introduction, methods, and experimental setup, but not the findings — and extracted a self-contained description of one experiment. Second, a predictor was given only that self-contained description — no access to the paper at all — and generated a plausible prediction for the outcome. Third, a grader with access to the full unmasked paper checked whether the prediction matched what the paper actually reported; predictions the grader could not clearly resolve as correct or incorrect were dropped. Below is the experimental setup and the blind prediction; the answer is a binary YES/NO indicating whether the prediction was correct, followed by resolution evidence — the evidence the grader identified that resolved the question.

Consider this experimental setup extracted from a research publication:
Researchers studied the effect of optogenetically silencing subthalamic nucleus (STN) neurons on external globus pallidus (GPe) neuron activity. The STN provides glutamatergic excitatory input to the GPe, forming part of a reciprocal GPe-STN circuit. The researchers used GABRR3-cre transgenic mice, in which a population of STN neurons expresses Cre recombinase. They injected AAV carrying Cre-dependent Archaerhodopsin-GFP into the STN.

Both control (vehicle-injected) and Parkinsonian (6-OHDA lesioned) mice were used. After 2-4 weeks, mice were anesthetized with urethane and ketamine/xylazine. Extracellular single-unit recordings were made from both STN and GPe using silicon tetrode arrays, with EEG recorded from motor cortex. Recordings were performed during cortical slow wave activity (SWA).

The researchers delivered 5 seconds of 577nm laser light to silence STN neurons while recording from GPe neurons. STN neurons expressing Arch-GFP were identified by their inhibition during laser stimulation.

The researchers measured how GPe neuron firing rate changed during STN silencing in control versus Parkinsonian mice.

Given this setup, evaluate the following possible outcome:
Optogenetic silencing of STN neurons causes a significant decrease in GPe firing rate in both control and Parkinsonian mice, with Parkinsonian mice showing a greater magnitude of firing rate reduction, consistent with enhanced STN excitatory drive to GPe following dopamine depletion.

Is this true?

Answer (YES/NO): NO